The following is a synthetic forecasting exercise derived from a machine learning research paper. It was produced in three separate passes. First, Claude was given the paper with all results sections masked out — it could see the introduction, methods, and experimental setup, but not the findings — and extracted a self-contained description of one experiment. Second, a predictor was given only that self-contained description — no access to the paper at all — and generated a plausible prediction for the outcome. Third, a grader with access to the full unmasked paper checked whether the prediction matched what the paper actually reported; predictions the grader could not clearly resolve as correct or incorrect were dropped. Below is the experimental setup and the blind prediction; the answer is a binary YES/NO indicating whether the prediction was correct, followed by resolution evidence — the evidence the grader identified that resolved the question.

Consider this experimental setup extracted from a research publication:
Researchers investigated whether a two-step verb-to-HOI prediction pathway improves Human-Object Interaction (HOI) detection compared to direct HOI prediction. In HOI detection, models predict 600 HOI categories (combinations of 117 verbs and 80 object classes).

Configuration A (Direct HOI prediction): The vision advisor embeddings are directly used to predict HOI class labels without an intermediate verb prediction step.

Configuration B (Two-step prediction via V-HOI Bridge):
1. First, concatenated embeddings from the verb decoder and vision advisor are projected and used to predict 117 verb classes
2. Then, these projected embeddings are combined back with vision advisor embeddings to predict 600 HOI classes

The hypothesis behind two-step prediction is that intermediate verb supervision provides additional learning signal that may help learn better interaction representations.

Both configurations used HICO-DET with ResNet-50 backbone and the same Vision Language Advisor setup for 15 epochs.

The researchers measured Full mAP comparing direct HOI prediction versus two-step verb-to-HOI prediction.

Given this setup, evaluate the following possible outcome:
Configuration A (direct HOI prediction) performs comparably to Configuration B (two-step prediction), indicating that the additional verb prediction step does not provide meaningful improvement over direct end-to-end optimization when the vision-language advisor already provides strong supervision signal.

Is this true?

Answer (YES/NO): NO